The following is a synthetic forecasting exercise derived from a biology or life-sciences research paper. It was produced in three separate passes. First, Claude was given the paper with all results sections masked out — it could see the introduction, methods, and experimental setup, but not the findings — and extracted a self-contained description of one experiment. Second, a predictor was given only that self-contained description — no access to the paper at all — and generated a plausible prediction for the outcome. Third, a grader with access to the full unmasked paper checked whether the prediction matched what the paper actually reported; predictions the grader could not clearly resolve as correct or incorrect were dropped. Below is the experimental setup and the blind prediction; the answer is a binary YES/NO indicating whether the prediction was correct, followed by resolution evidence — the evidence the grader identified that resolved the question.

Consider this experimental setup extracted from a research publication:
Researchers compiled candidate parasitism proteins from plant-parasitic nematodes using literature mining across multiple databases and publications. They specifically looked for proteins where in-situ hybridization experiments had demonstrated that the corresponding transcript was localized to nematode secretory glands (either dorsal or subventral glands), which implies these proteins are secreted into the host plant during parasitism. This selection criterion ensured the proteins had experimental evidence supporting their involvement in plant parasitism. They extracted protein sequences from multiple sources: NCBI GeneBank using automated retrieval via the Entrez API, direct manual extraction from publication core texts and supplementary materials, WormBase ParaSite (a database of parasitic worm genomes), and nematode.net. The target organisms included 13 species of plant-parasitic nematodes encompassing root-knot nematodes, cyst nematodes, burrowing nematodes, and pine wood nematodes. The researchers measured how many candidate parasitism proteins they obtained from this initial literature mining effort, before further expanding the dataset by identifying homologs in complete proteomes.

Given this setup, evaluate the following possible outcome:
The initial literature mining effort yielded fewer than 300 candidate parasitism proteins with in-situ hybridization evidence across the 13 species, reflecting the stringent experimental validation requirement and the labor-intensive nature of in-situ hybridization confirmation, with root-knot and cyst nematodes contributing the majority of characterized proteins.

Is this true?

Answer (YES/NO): YES